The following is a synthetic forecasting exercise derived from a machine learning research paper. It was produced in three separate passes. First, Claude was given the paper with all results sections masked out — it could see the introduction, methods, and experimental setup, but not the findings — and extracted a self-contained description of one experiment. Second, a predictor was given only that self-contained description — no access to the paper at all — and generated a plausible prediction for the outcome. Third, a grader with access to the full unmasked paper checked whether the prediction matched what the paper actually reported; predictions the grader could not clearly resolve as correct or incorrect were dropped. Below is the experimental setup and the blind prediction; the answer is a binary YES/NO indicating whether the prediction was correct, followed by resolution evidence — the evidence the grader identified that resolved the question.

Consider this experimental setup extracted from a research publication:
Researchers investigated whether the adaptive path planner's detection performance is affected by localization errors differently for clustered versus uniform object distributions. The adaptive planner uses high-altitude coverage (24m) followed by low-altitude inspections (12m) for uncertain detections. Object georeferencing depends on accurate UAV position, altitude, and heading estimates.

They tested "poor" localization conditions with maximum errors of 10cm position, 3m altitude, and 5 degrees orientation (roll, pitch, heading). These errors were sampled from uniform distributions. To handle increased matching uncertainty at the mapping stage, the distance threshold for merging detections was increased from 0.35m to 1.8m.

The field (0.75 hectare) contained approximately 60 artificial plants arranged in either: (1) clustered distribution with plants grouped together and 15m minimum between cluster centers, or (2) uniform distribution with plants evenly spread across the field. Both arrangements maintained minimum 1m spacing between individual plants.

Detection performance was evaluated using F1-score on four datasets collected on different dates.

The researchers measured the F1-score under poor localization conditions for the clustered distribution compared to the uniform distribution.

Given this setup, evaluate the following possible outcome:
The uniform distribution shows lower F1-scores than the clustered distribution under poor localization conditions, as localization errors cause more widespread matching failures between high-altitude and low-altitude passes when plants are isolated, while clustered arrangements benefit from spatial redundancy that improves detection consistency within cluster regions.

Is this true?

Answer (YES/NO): NO